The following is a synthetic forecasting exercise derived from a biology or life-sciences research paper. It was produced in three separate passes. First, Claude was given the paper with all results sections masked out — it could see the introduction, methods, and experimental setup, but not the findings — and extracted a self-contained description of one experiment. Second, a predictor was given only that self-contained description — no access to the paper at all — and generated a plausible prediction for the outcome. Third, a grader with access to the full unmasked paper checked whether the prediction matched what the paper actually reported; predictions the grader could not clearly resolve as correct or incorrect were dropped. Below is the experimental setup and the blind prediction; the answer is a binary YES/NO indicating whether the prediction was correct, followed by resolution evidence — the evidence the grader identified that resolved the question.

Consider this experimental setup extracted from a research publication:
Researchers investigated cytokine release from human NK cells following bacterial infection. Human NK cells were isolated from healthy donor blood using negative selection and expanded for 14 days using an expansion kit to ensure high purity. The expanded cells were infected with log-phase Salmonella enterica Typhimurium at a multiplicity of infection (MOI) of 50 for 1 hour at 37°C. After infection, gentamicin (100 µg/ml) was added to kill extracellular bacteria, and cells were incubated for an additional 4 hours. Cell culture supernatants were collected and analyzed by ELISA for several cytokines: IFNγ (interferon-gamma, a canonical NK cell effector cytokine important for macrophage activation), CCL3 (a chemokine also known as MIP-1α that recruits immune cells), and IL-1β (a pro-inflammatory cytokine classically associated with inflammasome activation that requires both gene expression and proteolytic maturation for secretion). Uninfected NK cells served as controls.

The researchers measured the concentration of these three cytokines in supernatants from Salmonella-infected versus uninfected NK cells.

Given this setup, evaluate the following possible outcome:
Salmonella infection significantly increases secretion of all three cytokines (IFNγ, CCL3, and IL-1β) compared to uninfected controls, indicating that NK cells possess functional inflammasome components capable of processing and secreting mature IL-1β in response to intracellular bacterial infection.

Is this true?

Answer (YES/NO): NO